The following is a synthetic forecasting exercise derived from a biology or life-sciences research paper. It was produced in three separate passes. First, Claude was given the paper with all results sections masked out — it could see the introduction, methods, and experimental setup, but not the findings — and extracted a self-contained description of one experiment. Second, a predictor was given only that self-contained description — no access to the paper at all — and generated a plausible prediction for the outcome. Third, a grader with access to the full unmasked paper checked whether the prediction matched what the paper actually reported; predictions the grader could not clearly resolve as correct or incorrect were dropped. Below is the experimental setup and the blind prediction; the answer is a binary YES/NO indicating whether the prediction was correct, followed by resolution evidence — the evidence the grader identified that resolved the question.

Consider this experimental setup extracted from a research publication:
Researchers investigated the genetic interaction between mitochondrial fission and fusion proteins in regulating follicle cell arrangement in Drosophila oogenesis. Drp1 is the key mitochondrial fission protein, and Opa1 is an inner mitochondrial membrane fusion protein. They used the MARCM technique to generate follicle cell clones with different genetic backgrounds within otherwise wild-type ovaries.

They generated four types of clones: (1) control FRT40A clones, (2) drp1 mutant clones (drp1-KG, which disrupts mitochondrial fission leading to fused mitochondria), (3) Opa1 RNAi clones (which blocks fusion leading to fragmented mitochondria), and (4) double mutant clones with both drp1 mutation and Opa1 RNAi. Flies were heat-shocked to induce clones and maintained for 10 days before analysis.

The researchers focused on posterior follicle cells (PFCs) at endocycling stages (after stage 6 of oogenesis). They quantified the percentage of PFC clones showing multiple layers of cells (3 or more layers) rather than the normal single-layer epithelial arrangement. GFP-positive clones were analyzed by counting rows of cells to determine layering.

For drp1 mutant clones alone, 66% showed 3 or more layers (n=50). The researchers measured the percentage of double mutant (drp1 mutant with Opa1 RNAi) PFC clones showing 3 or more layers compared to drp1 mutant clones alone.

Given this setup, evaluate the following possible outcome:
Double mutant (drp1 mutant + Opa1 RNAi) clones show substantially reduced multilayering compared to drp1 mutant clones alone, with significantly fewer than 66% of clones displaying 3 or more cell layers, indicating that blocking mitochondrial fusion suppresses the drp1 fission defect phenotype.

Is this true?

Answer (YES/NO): YES